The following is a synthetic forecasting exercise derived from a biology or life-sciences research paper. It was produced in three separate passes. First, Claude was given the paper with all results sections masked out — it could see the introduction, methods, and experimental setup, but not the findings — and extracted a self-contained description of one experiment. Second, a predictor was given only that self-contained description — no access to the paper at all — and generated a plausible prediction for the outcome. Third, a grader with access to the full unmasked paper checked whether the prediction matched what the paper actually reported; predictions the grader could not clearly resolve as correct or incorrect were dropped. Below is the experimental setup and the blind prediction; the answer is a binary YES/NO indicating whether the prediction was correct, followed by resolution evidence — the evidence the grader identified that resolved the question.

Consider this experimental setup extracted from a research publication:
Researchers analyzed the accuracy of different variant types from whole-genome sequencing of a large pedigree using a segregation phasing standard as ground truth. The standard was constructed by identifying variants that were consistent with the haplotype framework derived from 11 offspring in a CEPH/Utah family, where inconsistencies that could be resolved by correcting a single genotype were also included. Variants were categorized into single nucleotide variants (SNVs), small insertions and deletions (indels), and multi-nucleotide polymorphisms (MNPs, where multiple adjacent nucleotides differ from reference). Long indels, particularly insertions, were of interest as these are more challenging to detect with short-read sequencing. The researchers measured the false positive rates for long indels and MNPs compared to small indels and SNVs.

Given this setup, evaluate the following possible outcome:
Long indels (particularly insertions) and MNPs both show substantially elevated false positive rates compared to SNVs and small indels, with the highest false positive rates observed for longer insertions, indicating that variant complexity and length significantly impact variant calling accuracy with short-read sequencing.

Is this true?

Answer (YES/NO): NO